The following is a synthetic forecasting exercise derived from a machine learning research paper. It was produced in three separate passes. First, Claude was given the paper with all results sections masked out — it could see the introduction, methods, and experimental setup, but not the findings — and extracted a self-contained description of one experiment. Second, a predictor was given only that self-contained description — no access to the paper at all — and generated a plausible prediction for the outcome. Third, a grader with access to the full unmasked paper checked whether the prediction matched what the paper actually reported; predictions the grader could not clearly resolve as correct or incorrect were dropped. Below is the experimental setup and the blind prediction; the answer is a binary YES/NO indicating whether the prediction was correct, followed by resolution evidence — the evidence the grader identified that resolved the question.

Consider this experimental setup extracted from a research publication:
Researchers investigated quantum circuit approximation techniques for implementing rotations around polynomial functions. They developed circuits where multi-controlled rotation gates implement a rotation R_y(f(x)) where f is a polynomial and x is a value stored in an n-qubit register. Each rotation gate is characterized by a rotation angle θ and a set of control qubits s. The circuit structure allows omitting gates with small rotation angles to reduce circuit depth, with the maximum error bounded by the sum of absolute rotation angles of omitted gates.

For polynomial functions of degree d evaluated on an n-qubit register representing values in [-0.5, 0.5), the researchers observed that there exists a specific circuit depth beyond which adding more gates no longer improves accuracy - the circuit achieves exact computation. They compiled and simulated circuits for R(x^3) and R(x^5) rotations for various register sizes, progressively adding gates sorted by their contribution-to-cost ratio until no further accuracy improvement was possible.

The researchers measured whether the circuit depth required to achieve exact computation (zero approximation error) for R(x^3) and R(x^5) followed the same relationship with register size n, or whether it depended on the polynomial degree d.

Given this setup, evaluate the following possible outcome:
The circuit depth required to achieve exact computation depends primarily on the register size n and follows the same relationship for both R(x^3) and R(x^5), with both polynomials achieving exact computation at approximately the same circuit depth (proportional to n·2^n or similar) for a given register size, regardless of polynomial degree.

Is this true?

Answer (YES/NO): NO